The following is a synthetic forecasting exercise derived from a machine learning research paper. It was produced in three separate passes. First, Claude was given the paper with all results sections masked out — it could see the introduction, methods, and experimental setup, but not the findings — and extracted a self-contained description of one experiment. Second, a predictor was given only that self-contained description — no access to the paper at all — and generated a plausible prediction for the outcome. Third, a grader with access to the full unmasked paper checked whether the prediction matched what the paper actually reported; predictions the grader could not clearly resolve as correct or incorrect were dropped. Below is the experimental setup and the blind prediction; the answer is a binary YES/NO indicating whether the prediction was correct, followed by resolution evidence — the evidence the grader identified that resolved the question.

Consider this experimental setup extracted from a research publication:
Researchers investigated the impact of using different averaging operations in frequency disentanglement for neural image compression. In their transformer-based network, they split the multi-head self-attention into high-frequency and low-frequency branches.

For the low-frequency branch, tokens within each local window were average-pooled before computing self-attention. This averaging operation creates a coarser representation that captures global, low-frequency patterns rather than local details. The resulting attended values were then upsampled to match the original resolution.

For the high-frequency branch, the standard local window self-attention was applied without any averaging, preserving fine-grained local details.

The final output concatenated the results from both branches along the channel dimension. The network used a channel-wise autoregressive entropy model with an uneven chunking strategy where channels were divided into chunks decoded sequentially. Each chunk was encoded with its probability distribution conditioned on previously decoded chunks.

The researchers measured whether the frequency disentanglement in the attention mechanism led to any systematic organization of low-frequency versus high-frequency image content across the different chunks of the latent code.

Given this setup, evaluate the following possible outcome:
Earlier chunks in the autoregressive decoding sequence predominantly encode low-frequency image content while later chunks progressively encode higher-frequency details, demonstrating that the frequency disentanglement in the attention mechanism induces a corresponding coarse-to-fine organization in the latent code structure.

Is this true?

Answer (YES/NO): YES